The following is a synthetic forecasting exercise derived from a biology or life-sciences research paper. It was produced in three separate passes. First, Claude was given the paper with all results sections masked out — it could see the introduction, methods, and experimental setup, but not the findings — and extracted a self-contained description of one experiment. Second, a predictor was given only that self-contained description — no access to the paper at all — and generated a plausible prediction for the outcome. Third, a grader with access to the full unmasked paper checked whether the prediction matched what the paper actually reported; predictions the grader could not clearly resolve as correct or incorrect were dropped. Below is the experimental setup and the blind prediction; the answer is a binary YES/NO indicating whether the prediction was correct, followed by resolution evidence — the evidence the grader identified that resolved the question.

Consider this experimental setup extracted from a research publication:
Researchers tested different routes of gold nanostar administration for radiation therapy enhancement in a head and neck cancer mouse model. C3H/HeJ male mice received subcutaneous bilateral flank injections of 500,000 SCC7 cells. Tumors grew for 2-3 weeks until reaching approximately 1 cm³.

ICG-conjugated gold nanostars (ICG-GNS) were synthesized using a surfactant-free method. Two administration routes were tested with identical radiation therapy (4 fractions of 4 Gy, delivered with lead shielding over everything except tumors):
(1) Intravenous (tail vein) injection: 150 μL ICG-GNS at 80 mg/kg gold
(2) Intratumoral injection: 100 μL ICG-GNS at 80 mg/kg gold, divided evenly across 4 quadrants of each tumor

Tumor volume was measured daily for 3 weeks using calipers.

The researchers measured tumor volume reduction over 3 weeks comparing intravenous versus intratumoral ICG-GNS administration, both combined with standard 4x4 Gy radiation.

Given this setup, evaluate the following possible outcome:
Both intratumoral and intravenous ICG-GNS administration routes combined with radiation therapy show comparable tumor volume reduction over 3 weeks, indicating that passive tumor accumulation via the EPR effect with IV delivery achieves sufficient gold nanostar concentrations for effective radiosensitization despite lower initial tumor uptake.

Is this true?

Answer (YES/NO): YES